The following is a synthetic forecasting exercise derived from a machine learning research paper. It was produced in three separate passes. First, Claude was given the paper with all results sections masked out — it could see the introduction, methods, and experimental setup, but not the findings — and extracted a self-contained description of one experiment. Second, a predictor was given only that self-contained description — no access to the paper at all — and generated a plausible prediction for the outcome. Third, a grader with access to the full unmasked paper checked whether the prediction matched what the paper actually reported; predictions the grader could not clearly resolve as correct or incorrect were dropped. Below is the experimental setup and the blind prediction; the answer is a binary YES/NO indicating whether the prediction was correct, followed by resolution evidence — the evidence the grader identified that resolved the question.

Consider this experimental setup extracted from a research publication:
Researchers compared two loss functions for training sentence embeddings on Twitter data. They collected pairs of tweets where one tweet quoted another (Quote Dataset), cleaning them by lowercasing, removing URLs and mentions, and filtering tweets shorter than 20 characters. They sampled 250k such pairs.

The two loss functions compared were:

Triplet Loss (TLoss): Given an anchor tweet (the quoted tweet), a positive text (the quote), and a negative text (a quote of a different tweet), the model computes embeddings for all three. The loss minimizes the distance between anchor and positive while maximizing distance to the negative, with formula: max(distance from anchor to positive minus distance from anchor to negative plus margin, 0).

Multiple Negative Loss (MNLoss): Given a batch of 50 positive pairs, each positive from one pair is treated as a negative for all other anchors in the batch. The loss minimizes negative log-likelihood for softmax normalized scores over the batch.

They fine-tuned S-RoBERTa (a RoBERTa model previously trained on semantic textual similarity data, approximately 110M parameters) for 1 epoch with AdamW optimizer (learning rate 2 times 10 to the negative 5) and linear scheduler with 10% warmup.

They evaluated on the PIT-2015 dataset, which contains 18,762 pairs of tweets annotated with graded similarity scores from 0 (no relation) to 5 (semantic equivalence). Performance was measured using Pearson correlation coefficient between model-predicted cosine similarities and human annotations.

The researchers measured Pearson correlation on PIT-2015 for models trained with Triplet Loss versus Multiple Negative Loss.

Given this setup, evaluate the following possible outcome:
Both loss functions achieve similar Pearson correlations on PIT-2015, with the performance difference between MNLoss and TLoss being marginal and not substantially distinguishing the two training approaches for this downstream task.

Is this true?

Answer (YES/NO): NO